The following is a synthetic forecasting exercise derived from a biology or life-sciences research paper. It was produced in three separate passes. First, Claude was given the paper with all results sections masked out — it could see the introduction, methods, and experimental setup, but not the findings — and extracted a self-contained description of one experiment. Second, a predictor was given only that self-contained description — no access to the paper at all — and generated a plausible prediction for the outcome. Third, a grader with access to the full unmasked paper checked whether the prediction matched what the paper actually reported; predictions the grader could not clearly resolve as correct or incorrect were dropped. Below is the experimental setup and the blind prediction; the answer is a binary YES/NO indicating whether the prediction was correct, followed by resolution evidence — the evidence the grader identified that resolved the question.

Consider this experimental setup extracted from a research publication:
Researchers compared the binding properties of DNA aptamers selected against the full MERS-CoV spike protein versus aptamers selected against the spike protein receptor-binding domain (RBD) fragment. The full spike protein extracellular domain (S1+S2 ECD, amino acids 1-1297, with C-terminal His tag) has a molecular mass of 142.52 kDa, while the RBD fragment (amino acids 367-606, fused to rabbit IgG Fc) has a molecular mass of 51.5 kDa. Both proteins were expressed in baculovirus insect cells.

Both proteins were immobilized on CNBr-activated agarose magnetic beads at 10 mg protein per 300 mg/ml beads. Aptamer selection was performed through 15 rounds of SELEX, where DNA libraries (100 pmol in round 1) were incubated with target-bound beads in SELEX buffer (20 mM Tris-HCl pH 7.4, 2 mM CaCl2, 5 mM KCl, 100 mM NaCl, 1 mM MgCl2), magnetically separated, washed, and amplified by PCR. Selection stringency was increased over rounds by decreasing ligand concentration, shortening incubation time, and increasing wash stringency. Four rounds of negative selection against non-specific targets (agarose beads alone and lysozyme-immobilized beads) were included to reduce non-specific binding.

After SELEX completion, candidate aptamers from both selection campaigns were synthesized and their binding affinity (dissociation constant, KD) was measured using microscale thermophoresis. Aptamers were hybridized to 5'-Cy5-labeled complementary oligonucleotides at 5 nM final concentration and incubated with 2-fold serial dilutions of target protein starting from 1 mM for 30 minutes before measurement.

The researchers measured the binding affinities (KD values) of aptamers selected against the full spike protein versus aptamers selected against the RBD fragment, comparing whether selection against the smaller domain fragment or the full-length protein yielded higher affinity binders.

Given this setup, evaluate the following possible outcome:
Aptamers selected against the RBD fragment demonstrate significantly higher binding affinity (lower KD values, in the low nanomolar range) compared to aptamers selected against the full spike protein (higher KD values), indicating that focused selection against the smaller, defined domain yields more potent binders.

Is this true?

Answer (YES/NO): NO